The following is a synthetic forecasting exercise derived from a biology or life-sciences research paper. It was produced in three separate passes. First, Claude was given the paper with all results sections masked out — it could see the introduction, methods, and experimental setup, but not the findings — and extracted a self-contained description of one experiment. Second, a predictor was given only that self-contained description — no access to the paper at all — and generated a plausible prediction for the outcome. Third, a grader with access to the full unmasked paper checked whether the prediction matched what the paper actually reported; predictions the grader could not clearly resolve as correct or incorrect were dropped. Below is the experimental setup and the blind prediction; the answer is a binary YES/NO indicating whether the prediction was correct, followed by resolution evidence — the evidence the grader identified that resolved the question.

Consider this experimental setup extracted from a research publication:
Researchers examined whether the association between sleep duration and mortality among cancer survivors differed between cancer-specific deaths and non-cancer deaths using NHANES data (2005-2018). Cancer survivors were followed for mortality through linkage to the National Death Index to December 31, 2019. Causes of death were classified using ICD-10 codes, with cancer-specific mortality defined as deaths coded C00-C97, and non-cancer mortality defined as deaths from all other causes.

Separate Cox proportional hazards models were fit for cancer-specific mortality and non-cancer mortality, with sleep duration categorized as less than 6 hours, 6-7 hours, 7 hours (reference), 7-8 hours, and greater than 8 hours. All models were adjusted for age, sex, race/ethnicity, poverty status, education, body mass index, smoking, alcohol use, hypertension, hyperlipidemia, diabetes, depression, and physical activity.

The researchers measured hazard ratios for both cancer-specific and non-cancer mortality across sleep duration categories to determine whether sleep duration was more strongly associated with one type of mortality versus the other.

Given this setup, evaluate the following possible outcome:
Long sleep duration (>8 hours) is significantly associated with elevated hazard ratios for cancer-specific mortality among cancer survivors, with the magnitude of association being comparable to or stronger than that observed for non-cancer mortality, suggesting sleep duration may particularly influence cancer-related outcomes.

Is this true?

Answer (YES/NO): NO